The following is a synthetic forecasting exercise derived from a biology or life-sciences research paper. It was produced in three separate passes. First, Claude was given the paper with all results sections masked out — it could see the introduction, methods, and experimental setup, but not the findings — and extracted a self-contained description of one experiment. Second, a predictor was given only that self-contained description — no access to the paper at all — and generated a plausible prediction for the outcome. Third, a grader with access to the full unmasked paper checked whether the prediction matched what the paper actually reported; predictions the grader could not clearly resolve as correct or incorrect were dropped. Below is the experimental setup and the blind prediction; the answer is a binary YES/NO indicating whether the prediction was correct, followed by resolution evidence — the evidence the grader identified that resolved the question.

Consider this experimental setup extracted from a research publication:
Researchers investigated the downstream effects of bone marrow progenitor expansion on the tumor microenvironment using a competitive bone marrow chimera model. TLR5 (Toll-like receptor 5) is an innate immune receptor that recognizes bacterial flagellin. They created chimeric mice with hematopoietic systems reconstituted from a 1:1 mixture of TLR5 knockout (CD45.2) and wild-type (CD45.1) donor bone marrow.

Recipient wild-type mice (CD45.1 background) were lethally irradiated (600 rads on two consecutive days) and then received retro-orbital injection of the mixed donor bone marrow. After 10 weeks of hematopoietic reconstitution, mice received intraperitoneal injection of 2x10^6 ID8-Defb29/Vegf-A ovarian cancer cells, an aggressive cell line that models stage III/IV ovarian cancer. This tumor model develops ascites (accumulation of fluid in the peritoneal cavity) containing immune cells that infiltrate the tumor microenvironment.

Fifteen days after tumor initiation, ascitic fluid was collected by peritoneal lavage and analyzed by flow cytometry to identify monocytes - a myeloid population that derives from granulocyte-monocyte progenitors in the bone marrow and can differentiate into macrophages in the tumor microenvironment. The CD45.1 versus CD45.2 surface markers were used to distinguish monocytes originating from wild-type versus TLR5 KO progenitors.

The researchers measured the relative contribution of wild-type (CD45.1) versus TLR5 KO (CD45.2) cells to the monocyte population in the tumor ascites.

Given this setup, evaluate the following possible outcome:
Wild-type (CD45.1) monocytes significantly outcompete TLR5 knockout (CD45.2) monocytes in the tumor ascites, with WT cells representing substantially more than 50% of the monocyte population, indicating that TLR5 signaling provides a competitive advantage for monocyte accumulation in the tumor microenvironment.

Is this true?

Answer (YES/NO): YES